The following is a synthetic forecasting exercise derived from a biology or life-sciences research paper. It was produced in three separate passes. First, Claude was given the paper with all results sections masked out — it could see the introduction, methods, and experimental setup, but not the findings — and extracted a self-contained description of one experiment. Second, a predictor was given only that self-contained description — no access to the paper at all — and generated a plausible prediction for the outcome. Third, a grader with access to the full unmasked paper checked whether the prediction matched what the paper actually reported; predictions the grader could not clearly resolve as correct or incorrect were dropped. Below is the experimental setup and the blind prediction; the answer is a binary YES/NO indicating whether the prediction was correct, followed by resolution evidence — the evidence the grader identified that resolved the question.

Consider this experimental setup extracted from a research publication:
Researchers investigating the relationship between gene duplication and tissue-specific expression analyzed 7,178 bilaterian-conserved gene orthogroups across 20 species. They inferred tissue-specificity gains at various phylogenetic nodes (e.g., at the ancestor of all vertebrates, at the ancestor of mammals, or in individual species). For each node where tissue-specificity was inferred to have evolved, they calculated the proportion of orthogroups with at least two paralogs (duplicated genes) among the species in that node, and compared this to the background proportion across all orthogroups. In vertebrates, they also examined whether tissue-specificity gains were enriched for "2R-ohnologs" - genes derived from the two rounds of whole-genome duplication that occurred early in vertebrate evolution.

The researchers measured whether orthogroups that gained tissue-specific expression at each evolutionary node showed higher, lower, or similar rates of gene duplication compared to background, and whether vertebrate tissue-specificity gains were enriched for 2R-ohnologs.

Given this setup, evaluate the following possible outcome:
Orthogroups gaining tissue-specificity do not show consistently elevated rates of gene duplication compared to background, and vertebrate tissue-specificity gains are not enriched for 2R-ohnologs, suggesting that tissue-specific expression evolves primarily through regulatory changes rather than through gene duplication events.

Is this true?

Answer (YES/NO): NO